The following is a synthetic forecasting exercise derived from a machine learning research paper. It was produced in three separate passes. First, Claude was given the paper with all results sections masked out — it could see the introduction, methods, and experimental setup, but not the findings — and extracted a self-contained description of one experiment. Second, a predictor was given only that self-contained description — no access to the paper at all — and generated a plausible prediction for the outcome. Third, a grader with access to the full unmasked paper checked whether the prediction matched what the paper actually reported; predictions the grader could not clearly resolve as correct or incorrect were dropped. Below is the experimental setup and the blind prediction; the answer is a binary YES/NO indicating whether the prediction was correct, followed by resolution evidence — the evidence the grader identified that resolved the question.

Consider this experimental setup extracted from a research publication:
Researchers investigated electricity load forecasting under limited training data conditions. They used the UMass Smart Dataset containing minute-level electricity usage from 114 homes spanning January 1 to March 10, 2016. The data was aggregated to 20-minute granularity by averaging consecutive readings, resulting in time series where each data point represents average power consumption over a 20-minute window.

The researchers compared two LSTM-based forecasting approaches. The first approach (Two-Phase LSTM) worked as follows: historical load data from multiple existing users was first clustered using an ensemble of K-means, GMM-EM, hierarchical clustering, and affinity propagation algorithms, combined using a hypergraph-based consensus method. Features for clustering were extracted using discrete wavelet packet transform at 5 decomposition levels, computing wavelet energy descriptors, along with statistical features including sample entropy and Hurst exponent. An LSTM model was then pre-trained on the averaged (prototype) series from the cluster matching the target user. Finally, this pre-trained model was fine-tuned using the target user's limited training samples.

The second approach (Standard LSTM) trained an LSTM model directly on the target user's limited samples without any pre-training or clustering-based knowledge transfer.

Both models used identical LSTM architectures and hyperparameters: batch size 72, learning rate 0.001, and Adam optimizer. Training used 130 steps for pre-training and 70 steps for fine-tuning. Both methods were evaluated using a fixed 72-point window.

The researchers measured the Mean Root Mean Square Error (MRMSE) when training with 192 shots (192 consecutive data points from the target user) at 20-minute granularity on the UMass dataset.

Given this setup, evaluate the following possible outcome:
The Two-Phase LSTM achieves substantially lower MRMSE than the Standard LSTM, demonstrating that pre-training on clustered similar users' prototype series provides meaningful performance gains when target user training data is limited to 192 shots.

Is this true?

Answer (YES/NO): NO